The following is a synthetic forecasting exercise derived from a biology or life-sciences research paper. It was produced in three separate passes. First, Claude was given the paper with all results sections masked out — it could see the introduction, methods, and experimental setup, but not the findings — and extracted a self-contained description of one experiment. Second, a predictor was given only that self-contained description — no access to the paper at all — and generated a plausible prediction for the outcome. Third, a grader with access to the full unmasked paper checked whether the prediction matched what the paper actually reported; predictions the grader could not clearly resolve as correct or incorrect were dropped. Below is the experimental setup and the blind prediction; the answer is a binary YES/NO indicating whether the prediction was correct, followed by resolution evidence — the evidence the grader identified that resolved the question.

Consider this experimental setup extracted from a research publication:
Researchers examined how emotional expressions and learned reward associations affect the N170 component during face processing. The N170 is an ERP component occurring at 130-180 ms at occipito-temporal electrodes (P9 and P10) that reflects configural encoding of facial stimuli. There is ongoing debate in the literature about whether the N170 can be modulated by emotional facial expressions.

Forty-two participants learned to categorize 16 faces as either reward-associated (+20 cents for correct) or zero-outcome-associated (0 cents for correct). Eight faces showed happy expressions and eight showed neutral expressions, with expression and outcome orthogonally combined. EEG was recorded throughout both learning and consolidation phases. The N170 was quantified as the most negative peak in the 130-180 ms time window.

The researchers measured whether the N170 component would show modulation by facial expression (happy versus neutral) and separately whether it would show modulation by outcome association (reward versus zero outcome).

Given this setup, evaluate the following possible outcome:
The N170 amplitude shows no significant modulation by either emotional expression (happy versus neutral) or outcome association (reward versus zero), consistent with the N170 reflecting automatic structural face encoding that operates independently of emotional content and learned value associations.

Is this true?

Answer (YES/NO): NO